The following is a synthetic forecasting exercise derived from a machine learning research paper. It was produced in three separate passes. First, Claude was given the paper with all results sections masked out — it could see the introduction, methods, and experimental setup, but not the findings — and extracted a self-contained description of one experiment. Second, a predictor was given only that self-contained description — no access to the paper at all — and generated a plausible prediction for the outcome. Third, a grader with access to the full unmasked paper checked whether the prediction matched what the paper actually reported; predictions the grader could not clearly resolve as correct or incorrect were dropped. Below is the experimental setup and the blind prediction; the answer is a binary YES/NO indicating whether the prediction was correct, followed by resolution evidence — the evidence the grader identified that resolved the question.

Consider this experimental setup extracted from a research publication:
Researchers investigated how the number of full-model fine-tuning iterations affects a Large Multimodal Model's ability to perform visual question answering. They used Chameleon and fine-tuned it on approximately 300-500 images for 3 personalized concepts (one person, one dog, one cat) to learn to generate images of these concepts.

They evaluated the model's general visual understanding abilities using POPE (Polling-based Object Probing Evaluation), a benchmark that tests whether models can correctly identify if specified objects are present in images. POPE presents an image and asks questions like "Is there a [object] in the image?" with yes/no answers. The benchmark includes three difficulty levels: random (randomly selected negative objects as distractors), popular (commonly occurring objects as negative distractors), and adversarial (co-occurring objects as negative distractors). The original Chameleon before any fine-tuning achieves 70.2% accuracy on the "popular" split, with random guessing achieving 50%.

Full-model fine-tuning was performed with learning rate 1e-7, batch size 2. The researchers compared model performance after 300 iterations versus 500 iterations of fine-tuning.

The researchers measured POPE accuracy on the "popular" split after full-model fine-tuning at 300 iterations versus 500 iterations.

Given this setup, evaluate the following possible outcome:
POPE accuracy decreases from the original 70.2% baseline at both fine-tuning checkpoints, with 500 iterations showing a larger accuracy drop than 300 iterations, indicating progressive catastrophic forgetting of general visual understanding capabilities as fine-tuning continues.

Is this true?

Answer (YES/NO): YES